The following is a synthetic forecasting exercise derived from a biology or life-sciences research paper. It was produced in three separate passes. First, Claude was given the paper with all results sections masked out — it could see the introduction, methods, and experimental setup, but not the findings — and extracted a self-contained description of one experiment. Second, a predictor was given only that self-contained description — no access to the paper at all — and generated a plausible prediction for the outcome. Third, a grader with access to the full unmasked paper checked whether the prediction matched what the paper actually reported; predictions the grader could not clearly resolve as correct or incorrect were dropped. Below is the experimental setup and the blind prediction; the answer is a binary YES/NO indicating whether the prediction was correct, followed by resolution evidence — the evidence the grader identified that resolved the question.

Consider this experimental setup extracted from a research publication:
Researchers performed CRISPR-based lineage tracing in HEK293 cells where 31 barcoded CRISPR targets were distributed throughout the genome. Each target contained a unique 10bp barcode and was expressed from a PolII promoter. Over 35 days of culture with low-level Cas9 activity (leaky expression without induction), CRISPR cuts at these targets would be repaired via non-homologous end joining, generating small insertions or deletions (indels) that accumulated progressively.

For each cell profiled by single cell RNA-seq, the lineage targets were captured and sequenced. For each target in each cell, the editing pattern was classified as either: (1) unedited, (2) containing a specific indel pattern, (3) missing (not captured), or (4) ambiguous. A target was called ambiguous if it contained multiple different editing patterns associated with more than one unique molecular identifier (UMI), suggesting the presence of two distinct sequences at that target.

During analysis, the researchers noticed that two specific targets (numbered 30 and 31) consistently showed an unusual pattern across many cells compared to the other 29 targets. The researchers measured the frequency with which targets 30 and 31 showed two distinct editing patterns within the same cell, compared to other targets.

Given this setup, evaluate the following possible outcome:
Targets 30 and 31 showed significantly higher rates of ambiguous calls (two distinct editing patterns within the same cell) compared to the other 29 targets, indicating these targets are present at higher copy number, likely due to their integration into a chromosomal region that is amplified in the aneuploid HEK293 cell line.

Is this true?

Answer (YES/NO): NO